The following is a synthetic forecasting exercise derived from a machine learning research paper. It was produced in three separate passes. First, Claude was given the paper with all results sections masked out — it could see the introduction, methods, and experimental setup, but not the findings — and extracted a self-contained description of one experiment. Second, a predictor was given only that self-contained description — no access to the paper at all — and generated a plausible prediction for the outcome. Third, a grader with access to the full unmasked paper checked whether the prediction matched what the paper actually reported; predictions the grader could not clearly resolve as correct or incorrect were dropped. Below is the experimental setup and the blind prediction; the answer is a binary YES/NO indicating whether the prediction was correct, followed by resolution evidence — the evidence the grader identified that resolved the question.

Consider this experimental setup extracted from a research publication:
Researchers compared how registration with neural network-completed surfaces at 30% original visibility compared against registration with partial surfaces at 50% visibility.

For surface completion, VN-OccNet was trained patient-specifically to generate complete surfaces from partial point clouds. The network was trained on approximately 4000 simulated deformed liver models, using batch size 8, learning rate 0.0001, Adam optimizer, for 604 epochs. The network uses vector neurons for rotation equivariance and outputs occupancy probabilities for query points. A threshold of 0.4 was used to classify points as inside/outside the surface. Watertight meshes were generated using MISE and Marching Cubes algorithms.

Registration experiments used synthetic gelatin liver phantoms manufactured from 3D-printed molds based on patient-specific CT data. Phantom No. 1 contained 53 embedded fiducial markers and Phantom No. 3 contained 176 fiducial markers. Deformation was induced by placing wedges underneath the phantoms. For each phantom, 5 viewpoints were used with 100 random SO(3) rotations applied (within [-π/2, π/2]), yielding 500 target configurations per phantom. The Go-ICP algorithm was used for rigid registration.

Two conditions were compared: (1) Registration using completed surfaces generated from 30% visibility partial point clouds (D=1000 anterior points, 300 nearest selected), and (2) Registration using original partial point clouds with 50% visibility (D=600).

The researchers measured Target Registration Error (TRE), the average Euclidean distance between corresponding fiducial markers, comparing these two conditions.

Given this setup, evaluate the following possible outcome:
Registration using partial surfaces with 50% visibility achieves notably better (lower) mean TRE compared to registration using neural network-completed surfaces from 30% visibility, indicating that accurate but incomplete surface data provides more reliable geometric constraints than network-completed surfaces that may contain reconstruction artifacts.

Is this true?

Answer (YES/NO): NO